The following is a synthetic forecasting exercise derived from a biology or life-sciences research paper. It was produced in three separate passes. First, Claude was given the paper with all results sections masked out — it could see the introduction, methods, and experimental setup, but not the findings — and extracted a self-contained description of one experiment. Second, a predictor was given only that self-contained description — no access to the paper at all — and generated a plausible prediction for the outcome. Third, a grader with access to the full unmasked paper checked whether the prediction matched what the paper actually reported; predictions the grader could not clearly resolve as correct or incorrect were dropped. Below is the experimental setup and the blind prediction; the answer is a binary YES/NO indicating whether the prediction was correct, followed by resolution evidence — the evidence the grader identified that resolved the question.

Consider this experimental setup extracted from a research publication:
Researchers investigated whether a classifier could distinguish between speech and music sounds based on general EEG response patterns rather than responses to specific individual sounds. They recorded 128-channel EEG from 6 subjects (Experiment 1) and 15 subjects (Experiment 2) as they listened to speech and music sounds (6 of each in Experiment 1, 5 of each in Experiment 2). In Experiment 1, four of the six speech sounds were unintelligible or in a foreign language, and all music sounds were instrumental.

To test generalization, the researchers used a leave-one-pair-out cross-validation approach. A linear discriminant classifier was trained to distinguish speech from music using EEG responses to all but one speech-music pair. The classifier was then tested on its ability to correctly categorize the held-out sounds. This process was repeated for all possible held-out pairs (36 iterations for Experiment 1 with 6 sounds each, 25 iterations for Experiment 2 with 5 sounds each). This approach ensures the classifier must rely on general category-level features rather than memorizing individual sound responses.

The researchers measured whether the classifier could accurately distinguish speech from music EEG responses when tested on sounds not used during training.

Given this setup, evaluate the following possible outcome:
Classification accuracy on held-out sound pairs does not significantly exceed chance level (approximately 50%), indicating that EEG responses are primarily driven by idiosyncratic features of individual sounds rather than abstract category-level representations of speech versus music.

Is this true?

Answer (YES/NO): YES